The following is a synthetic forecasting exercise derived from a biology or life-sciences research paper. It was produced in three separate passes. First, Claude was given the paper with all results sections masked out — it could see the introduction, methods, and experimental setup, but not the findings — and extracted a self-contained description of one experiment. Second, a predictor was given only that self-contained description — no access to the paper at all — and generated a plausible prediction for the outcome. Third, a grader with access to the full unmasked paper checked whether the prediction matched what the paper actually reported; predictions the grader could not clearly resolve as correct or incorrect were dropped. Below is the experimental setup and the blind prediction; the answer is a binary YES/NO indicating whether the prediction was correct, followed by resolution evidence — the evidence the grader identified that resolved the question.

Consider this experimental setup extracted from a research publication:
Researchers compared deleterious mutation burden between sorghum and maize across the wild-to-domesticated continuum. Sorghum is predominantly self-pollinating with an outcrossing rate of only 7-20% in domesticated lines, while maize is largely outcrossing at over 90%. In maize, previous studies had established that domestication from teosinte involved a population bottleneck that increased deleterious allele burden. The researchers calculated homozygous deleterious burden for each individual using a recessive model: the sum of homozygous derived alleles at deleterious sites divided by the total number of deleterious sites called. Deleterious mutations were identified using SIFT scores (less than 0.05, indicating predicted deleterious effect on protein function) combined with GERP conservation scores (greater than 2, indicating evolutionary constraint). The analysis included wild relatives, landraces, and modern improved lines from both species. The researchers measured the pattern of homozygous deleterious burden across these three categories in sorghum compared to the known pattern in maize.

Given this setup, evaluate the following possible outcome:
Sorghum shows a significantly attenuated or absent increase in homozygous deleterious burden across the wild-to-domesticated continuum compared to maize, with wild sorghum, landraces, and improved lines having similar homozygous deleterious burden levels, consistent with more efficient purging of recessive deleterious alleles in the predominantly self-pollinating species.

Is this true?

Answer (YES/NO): NO